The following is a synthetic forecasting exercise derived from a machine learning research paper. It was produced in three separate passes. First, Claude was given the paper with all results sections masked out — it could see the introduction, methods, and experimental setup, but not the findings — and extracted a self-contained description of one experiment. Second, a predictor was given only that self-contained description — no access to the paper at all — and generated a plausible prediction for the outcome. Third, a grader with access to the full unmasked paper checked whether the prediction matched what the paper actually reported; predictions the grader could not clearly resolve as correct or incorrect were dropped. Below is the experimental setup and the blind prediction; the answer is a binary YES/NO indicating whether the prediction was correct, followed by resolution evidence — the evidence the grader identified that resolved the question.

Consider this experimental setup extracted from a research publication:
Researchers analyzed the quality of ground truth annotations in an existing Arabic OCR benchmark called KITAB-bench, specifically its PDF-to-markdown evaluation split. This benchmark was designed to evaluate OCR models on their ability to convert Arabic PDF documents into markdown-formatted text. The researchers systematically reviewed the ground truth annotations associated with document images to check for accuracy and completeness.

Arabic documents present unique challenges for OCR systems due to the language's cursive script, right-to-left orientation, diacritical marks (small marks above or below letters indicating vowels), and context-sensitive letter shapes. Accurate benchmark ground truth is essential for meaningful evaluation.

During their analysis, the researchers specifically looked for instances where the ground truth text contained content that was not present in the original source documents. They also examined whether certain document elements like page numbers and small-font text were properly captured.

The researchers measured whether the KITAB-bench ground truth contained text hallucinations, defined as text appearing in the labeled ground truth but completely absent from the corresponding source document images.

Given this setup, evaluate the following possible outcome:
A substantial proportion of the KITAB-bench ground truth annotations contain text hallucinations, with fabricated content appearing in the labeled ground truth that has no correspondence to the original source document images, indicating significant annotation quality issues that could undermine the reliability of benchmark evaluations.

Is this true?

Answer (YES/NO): YES